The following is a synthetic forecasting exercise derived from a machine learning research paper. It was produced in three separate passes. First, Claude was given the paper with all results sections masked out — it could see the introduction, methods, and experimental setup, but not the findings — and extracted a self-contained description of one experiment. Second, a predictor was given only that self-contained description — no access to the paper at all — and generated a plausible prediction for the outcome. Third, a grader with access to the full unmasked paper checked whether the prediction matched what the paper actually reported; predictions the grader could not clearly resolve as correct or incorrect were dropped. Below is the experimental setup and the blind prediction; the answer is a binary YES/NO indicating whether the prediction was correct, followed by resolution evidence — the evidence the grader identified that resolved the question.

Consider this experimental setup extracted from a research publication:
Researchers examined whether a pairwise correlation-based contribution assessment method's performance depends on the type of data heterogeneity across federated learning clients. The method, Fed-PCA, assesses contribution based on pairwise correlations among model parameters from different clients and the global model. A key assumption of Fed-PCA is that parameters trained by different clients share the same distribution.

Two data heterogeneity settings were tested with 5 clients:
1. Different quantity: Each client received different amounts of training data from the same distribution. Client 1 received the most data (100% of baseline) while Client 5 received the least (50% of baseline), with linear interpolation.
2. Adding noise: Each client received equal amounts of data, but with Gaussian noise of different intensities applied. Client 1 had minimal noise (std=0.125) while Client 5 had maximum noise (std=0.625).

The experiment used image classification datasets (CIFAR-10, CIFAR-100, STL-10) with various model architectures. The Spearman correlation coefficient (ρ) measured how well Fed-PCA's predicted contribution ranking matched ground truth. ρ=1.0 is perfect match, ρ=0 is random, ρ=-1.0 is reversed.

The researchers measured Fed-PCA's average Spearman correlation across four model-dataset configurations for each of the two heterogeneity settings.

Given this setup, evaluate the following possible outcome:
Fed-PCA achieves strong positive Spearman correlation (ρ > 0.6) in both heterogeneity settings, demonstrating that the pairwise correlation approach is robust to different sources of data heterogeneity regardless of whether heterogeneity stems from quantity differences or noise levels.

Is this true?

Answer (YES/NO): NO